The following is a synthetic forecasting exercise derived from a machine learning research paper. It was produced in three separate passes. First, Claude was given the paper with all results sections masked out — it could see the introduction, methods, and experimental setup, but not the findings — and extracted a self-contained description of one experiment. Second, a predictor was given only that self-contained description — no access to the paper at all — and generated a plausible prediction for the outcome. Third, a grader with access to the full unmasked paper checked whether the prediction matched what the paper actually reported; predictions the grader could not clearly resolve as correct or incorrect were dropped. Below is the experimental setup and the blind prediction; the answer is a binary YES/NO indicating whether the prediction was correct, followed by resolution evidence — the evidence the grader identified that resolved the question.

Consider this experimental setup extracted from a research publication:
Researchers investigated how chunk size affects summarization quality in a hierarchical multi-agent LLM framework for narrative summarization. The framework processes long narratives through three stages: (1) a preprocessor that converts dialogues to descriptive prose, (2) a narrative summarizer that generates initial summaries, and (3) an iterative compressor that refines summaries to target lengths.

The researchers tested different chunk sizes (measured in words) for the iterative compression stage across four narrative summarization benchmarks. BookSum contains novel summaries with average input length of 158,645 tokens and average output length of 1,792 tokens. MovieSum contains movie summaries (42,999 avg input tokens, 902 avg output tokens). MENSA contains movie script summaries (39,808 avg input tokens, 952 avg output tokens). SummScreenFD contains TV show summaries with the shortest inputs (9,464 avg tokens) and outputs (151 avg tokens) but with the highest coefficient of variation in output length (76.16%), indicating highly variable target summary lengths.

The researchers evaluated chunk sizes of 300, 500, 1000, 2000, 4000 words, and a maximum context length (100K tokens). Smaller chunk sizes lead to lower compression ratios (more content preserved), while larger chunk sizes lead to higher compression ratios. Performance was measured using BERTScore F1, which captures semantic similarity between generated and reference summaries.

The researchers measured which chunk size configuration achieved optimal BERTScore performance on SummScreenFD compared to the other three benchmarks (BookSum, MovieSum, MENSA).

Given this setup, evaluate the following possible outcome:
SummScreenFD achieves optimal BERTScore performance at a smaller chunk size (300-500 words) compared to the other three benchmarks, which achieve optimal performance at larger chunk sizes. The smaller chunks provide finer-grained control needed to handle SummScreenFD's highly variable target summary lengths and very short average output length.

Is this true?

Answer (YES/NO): NO